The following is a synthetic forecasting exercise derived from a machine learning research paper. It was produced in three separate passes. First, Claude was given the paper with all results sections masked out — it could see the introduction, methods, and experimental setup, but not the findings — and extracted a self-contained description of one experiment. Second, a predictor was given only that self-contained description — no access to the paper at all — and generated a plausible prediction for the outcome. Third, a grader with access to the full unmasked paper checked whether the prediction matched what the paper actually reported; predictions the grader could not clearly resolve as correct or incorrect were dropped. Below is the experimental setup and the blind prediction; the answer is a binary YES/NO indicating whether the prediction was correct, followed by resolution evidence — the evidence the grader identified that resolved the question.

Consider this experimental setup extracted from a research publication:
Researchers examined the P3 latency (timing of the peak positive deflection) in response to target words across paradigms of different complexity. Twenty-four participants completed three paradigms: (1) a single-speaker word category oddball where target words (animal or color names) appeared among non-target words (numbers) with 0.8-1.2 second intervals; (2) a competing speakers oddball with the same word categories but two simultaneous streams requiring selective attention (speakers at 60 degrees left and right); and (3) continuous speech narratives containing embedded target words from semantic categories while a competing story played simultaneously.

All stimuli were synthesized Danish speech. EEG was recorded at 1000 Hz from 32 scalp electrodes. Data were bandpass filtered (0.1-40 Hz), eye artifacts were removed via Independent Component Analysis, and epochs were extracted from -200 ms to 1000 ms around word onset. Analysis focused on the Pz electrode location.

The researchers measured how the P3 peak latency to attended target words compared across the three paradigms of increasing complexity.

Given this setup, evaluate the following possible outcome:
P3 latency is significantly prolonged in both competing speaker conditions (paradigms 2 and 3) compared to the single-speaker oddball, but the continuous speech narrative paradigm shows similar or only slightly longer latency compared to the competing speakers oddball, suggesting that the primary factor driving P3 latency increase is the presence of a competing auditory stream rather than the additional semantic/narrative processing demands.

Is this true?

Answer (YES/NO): NO